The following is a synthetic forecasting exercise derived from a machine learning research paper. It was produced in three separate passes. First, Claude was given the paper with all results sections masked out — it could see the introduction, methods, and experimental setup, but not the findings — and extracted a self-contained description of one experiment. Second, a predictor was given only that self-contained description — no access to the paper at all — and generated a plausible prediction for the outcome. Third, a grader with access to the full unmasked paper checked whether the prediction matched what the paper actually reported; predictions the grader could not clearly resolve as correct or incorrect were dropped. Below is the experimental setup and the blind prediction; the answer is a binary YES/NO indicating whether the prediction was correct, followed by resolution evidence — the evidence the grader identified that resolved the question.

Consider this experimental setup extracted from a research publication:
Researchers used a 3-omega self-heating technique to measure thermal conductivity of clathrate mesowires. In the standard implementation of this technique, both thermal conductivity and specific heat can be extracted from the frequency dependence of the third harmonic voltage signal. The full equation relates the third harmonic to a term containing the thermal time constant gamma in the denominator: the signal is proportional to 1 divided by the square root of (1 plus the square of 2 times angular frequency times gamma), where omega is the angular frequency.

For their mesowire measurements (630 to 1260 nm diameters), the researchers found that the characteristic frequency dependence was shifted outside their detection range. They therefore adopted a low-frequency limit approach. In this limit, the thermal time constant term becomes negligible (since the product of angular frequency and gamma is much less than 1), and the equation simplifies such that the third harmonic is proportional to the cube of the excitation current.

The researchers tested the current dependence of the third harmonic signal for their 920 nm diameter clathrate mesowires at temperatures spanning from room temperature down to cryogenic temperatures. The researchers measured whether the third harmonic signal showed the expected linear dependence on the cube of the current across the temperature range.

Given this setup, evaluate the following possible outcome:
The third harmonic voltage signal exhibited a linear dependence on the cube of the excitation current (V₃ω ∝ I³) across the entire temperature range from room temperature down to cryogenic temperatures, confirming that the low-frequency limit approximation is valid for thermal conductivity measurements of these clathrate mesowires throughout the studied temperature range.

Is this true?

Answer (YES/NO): YES